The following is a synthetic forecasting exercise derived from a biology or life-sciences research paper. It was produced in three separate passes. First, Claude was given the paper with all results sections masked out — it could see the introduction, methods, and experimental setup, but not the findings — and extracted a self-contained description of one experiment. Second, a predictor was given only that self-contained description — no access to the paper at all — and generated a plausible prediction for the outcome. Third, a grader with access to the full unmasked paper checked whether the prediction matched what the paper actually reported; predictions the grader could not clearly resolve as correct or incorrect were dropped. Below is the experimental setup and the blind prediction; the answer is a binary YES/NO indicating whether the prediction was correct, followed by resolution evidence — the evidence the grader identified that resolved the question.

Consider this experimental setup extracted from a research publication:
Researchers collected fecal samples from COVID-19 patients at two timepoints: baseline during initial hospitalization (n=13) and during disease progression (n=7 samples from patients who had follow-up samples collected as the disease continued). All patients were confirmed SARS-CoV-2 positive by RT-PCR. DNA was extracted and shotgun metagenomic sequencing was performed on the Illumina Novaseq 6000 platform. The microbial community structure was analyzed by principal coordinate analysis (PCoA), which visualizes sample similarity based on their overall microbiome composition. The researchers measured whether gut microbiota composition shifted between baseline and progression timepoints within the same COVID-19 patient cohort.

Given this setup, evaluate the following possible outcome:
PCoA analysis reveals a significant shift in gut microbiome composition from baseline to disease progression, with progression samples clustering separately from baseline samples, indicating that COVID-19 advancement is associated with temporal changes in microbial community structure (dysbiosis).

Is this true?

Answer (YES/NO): NO